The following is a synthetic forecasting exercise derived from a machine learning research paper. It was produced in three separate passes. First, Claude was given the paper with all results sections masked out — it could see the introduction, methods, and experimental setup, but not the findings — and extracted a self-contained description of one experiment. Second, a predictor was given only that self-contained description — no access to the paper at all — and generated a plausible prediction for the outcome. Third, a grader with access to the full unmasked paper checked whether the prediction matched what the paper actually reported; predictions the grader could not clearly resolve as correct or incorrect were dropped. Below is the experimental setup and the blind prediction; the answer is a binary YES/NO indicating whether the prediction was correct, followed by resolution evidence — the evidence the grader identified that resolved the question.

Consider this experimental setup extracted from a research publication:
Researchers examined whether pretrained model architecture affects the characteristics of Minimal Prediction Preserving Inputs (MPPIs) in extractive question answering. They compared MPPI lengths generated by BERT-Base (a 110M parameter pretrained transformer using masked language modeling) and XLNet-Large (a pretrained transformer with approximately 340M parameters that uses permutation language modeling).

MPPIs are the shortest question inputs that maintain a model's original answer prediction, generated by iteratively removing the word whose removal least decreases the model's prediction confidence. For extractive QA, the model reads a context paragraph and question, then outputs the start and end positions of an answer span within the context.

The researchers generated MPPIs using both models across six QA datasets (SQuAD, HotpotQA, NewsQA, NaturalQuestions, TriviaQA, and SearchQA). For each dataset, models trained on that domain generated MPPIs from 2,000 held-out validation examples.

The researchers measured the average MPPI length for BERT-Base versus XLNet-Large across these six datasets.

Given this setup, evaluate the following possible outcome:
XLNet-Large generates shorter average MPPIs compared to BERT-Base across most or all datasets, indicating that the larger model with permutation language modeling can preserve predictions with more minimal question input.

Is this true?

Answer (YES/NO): NO